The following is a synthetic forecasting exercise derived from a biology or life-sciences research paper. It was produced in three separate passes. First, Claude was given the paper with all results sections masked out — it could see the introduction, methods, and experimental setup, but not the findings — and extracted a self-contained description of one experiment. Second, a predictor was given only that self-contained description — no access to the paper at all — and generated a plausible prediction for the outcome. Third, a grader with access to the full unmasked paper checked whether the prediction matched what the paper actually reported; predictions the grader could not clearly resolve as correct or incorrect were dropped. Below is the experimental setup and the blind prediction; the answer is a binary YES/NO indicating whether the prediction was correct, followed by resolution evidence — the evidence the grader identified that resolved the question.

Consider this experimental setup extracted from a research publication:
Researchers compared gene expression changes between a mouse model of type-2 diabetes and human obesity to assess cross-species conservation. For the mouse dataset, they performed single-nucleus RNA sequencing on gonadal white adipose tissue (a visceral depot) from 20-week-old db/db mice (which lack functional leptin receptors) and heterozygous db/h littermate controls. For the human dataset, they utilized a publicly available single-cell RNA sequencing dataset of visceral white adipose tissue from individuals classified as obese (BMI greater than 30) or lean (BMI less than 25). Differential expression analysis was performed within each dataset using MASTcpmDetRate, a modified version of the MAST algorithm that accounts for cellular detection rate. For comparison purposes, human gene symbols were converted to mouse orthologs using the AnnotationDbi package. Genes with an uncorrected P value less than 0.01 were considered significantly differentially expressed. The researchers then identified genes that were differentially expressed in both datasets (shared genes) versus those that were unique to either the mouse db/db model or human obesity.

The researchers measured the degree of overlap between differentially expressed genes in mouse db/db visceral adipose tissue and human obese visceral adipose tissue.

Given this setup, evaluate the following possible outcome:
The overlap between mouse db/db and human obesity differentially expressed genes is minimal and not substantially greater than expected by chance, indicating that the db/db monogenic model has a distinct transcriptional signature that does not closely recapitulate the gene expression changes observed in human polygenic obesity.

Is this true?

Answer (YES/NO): NO